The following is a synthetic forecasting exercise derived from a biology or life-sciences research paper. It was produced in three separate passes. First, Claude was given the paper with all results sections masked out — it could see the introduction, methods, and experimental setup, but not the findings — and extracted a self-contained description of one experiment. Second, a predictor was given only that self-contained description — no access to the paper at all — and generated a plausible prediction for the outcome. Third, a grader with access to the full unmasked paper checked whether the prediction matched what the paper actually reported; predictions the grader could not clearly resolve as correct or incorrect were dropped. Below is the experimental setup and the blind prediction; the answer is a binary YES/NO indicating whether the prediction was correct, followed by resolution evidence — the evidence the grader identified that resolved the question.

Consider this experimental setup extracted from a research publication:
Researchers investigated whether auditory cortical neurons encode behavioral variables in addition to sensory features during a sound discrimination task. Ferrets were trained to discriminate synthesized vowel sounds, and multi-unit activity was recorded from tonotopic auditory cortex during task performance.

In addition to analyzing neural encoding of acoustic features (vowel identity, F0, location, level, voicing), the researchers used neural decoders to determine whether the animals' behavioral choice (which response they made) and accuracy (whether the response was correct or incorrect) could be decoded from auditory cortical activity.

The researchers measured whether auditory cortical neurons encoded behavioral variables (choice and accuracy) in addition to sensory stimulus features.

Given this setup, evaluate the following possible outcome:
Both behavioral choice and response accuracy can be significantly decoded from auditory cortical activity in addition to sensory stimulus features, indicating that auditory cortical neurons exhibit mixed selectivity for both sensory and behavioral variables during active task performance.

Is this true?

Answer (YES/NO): YES